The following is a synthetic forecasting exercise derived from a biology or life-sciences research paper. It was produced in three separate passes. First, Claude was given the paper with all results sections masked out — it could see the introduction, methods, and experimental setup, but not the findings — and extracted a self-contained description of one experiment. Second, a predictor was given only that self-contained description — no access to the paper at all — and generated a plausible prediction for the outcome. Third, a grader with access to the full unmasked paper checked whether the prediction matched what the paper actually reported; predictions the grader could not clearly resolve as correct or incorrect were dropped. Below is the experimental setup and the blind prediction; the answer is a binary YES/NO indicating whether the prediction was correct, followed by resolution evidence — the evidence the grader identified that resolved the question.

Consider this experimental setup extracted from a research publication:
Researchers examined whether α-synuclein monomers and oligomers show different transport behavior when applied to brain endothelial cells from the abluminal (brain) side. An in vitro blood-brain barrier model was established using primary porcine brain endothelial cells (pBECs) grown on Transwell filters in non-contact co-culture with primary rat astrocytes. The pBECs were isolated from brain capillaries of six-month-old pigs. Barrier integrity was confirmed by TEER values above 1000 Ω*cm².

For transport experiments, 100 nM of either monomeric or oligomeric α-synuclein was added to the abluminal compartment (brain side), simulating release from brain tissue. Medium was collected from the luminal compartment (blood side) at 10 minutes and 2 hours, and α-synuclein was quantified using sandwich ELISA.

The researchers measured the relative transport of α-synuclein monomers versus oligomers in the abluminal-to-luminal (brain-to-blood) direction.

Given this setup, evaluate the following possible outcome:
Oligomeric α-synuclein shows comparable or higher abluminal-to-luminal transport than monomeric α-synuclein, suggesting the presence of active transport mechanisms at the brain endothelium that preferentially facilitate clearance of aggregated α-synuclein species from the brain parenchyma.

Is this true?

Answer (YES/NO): NO